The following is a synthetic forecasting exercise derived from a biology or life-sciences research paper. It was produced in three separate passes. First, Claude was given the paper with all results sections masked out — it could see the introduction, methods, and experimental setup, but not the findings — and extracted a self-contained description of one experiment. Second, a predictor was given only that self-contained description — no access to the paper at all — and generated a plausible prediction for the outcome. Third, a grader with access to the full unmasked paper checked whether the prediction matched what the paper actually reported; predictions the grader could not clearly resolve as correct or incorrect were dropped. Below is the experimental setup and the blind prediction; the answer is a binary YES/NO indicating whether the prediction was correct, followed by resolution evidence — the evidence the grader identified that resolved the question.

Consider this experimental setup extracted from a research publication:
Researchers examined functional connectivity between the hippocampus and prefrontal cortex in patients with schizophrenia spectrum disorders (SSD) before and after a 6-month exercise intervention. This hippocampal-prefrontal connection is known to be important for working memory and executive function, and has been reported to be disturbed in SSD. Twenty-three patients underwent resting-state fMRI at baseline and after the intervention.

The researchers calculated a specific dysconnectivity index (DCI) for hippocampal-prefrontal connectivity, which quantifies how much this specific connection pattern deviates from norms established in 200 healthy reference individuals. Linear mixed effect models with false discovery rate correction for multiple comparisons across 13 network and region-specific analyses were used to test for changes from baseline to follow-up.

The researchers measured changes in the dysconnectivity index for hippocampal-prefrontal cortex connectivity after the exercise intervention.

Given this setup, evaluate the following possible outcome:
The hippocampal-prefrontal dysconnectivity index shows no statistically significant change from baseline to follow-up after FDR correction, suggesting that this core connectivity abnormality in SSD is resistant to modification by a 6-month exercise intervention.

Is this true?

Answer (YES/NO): NO